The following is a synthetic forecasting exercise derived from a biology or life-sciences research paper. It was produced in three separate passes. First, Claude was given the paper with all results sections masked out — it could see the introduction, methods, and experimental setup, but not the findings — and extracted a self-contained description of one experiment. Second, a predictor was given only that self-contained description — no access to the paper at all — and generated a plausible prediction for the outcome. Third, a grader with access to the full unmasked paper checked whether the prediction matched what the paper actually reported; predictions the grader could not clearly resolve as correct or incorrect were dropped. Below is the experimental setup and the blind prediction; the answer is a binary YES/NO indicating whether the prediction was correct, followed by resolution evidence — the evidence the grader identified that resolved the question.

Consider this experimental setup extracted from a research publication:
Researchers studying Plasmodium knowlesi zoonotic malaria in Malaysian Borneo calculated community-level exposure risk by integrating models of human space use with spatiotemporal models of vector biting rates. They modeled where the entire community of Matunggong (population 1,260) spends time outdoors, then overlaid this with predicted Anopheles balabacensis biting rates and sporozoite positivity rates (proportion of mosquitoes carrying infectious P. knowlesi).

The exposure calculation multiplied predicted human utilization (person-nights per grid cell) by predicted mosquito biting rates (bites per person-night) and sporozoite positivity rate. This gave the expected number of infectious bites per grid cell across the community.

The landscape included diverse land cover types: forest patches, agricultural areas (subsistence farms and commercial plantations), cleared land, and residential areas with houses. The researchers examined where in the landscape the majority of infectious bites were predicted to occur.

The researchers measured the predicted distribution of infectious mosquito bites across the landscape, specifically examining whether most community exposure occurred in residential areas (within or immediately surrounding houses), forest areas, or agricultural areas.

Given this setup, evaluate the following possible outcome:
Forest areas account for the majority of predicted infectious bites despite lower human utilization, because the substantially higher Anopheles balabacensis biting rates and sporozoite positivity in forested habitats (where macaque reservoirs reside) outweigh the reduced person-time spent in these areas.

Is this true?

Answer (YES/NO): NO